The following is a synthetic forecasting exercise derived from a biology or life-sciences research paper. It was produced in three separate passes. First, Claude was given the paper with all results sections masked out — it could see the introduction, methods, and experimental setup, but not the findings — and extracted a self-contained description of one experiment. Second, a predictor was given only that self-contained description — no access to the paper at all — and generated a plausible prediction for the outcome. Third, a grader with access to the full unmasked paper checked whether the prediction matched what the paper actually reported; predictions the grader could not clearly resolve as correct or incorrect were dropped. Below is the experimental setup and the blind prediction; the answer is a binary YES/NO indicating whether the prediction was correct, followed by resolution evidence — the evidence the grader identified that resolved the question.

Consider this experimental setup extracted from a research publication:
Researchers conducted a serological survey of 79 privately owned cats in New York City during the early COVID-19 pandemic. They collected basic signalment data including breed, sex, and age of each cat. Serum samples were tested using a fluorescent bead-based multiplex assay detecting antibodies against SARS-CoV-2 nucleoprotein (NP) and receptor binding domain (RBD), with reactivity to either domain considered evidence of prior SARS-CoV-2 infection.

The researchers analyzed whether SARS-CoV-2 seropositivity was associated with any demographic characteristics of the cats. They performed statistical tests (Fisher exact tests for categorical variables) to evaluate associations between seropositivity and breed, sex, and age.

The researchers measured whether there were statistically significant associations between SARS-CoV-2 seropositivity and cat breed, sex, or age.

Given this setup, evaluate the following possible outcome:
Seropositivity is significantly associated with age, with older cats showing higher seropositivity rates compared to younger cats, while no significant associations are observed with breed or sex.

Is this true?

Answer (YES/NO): NO